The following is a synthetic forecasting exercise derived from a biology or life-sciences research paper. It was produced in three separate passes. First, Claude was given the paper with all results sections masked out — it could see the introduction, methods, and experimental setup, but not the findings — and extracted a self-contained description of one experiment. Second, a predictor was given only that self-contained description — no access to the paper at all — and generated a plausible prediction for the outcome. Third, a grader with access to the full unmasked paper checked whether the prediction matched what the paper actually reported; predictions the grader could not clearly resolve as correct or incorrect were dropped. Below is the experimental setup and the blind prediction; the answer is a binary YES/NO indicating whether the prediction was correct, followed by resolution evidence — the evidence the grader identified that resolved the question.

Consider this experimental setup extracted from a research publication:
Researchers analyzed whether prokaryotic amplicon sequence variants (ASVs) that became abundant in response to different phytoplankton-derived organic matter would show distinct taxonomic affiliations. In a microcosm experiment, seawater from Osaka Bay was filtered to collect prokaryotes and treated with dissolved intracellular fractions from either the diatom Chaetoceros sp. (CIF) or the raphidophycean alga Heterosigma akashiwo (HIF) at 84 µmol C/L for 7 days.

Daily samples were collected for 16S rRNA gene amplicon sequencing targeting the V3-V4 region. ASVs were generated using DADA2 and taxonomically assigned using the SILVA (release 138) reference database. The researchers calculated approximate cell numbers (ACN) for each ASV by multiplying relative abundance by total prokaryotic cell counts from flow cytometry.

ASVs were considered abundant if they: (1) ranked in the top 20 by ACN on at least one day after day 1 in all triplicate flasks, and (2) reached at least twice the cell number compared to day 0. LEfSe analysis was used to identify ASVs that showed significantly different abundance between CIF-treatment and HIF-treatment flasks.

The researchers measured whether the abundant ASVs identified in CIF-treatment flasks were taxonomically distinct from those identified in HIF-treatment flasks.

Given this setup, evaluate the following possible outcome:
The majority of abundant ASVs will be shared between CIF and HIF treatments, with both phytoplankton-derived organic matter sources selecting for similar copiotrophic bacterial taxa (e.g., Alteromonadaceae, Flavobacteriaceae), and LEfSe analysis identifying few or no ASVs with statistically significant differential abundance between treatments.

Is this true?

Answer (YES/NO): NO